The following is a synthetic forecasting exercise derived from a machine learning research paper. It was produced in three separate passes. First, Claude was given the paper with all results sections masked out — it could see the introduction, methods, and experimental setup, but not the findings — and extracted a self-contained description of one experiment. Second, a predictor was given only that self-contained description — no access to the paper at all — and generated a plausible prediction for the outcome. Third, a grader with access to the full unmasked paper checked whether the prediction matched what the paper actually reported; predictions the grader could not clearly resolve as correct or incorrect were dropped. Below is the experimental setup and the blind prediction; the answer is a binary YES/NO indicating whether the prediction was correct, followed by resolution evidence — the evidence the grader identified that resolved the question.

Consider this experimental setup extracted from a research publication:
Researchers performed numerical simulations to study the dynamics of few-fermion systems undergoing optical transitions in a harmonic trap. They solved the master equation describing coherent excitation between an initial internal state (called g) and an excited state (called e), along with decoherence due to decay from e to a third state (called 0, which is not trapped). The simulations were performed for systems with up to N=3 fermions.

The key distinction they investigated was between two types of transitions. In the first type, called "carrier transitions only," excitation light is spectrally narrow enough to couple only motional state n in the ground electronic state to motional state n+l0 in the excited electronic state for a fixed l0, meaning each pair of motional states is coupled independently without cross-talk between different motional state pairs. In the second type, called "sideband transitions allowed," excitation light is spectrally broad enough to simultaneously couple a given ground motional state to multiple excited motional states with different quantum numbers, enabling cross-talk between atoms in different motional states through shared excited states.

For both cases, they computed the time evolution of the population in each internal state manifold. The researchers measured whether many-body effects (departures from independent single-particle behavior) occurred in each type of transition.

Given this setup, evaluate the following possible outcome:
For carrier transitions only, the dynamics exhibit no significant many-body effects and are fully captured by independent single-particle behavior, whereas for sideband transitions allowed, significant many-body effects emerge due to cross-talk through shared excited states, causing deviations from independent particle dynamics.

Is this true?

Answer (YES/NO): YES